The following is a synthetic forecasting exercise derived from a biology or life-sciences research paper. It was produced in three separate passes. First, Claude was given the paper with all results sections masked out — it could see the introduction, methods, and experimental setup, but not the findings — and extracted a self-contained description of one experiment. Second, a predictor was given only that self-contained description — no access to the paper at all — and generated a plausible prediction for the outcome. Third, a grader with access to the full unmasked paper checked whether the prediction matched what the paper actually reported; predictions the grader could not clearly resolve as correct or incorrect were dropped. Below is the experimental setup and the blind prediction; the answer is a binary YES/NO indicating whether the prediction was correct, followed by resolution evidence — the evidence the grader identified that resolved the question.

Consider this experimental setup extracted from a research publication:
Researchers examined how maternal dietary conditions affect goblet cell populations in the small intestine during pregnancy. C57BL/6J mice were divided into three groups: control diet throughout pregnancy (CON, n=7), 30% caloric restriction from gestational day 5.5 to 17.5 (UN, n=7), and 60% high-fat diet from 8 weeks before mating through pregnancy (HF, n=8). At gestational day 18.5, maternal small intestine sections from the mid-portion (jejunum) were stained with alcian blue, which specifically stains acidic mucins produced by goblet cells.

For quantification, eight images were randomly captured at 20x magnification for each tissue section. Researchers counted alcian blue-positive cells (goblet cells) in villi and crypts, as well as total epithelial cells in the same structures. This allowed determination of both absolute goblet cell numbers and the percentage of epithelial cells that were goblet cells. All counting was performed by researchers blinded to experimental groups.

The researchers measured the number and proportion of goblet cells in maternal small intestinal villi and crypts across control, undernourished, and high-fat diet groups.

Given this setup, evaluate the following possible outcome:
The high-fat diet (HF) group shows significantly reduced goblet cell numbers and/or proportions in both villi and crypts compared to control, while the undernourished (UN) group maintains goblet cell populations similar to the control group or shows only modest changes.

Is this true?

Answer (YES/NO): NO